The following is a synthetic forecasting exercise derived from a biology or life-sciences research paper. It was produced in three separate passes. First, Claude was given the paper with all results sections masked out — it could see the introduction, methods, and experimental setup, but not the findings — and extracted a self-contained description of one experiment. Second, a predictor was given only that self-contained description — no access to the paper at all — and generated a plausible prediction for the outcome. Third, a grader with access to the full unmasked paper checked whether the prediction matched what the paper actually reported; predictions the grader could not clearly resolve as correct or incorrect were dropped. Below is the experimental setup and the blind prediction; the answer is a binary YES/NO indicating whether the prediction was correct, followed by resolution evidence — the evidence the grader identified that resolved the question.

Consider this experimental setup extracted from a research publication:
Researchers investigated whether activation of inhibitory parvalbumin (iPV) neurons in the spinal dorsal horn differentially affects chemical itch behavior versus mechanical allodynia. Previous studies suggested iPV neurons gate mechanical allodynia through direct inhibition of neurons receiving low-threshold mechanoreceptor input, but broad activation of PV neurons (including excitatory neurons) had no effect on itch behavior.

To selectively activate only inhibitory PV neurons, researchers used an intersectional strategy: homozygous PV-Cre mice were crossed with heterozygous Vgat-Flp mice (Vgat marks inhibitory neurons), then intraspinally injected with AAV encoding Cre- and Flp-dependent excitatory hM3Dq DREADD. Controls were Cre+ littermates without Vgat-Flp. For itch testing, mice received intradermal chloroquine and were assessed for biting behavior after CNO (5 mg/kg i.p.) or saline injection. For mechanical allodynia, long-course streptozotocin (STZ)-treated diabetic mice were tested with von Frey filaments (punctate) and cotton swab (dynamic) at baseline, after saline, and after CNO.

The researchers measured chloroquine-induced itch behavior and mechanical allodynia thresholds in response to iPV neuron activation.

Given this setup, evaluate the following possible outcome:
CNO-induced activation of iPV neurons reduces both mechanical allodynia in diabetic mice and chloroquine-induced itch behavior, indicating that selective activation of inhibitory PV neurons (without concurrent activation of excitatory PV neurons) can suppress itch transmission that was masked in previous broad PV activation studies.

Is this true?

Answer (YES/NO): NO